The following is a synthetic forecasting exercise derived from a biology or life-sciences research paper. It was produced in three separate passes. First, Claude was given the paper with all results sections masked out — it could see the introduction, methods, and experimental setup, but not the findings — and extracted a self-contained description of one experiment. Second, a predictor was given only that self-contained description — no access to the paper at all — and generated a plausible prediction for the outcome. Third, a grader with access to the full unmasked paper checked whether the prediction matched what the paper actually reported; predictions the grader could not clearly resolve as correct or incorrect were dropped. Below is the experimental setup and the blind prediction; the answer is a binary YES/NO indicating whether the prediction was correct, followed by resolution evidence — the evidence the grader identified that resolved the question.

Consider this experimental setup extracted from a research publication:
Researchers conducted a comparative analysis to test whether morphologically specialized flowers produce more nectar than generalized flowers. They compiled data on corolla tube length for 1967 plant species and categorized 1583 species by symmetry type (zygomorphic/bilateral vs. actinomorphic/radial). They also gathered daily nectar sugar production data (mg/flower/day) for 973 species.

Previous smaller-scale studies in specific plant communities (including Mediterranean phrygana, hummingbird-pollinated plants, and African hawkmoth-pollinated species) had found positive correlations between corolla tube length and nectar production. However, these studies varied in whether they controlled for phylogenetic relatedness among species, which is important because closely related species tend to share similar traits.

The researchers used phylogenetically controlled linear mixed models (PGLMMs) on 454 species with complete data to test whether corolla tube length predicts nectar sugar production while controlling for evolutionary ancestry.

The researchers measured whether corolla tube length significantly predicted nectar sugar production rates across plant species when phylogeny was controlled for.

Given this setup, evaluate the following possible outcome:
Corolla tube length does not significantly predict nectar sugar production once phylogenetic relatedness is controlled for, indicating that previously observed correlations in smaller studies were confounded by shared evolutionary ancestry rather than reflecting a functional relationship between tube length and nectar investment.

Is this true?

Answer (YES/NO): NO